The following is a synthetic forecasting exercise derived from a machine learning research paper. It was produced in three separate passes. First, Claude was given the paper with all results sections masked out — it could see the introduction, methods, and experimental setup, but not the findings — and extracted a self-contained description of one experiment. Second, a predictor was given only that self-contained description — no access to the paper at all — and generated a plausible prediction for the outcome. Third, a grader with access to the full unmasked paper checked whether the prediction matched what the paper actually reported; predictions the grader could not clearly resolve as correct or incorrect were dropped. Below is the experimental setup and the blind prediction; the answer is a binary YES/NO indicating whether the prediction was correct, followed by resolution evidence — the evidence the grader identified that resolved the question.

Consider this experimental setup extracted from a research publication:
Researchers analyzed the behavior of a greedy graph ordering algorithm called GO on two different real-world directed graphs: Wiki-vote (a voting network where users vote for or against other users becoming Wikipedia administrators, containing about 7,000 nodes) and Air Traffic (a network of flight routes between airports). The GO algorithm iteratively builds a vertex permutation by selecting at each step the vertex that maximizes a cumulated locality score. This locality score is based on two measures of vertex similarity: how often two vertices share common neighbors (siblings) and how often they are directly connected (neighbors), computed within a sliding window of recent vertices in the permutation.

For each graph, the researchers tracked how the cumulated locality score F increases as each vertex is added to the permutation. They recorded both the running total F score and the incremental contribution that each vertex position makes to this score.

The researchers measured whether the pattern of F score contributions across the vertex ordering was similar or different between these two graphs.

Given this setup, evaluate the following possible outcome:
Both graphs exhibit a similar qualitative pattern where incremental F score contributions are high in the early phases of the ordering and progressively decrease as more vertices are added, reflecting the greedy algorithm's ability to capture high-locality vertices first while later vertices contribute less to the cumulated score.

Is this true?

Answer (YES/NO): NO